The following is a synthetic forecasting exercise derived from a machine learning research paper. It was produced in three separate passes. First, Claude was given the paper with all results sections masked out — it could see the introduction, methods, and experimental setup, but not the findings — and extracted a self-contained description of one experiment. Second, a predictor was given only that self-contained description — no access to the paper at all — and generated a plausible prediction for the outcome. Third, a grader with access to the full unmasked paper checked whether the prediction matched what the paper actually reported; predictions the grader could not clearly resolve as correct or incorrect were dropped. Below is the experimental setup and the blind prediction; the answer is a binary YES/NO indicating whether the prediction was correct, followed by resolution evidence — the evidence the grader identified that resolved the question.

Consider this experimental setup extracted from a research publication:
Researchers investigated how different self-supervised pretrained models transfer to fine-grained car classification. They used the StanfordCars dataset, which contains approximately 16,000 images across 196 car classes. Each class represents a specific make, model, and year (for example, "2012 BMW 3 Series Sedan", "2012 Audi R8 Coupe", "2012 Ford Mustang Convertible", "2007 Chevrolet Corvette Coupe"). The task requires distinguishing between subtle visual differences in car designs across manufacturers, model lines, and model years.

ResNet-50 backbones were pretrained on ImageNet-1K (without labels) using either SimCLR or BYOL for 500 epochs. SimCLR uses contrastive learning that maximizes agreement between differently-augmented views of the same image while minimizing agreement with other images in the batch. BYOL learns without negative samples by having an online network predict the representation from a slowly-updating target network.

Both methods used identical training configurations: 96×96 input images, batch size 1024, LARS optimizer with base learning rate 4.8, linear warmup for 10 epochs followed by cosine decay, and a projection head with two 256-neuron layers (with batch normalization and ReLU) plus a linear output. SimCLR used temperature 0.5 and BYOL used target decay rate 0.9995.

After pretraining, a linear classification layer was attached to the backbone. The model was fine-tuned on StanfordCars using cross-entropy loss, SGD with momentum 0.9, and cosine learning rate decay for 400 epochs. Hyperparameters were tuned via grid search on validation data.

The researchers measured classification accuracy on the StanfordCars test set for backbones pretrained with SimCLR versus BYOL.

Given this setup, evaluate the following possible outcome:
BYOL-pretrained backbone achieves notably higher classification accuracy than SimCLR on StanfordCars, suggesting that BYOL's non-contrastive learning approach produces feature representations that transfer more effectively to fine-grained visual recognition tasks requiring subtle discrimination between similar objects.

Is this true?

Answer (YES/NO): NO